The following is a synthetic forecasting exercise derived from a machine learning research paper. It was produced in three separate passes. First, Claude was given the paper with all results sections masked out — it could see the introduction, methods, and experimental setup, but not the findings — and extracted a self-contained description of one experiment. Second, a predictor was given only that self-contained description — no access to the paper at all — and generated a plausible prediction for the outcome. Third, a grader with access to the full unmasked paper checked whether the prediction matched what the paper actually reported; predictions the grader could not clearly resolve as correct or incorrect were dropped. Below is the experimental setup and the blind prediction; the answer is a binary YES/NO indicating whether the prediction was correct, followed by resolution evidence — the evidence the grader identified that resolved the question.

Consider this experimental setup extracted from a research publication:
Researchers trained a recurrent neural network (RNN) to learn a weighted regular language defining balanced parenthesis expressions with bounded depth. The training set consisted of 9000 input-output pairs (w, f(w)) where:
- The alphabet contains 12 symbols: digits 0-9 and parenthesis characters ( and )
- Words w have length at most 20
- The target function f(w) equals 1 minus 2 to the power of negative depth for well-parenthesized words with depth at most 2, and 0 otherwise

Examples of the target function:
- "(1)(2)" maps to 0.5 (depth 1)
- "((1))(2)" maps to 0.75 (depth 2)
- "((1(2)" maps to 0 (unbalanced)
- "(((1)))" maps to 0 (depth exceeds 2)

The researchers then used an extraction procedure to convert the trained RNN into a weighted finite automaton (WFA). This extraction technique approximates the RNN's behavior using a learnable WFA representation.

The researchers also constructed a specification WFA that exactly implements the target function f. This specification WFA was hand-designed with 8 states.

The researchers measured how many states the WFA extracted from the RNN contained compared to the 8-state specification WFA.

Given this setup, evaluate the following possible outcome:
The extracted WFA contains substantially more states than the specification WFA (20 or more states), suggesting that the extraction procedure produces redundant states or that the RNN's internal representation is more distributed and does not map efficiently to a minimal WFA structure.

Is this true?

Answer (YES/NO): NO